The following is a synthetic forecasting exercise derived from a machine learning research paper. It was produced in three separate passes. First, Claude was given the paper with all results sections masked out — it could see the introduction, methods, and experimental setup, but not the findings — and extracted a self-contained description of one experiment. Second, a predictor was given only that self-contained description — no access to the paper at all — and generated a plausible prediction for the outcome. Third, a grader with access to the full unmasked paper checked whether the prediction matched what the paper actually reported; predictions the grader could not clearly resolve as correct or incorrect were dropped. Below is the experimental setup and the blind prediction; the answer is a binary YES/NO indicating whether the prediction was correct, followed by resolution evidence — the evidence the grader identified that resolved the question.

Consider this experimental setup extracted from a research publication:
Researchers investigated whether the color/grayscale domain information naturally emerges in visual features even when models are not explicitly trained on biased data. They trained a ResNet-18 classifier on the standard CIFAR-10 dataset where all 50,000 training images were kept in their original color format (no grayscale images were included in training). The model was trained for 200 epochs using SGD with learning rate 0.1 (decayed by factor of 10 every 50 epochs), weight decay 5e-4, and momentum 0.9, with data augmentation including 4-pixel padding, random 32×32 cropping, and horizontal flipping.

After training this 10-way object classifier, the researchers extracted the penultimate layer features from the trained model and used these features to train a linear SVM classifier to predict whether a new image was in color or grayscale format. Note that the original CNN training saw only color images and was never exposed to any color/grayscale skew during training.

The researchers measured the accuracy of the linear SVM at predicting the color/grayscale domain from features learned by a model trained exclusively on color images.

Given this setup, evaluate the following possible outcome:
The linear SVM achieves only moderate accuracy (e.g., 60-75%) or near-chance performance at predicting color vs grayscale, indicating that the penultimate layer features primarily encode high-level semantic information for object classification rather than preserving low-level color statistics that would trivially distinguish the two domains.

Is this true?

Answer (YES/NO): NO